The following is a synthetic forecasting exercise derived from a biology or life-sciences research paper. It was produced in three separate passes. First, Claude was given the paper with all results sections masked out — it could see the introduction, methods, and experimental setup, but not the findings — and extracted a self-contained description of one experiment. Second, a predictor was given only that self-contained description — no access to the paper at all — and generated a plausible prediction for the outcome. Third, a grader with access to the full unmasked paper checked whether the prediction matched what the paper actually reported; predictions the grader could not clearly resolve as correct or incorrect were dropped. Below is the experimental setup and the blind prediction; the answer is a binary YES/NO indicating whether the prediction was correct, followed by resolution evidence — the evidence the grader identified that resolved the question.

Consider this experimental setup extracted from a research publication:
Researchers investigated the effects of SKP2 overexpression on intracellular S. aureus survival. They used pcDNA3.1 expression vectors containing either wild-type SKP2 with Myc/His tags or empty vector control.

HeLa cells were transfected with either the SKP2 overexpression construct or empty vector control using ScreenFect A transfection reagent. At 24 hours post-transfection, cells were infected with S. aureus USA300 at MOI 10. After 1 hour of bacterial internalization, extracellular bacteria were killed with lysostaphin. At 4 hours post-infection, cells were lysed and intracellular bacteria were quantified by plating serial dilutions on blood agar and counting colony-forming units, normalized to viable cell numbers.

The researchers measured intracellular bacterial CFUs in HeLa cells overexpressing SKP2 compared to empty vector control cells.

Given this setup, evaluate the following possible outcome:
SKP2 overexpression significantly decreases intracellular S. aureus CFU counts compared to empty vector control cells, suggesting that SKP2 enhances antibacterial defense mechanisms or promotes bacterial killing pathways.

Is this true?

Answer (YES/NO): YES